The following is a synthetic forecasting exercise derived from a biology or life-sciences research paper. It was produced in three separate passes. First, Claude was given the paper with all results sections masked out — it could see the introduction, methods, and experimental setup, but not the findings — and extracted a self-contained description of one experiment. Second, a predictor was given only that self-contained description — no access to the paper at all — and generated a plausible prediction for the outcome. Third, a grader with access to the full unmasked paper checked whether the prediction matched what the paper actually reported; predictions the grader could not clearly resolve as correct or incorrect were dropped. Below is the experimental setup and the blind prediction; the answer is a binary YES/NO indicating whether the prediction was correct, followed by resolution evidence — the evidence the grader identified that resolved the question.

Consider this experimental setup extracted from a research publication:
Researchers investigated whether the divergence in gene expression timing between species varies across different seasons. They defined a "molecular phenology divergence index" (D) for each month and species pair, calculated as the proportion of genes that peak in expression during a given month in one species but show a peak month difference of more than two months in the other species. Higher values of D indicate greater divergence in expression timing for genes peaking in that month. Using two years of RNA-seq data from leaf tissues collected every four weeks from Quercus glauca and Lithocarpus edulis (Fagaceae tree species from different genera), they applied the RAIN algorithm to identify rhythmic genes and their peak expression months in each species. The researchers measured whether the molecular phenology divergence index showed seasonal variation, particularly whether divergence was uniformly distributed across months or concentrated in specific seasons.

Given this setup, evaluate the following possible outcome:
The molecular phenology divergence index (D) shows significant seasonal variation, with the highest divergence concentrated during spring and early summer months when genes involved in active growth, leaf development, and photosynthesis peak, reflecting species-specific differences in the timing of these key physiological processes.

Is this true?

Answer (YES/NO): NO